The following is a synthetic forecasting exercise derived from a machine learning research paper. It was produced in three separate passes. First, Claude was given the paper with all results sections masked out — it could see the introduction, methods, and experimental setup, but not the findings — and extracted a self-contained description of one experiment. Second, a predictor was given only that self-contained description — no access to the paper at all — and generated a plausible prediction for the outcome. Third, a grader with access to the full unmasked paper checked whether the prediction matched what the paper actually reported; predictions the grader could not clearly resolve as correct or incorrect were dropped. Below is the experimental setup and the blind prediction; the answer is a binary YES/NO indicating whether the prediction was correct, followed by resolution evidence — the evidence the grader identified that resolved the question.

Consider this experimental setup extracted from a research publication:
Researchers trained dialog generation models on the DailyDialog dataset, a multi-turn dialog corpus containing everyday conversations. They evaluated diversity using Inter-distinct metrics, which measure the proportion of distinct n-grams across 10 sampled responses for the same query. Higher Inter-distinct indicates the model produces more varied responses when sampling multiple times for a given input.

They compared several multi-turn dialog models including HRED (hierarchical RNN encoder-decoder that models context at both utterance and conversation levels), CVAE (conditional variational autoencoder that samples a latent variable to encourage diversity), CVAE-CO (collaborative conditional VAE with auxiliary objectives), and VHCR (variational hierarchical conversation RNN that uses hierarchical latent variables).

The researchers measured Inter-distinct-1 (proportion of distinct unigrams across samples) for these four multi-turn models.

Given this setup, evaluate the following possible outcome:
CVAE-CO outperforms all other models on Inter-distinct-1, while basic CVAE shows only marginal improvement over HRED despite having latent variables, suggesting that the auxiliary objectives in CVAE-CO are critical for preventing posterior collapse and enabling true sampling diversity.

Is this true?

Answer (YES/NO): NO